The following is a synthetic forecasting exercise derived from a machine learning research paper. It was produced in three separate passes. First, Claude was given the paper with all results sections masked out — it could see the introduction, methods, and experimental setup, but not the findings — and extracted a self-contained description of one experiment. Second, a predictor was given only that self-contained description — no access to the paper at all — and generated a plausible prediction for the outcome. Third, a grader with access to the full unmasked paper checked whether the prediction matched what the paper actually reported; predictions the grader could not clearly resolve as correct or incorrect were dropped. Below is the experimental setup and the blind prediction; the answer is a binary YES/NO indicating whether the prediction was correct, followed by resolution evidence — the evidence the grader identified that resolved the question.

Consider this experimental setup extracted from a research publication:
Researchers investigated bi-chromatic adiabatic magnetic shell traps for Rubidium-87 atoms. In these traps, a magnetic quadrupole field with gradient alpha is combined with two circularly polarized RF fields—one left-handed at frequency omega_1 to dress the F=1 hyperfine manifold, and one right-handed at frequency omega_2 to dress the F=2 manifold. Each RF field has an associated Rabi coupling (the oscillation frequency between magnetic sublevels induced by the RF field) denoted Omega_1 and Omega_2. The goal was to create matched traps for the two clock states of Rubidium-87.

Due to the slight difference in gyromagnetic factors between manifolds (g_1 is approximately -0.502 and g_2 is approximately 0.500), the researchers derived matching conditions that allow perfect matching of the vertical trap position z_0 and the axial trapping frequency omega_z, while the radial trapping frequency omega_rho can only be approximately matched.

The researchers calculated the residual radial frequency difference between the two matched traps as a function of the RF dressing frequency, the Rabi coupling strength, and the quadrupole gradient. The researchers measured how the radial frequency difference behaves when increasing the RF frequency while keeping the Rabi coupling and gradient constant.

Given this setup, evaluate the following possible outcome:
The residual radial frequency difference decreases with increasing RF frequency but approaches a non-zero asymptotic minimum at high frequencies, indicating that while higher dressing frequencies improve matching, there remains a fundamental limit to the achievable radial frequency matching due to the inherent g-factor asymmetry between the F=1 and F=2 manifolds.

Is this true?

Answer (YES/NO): NO